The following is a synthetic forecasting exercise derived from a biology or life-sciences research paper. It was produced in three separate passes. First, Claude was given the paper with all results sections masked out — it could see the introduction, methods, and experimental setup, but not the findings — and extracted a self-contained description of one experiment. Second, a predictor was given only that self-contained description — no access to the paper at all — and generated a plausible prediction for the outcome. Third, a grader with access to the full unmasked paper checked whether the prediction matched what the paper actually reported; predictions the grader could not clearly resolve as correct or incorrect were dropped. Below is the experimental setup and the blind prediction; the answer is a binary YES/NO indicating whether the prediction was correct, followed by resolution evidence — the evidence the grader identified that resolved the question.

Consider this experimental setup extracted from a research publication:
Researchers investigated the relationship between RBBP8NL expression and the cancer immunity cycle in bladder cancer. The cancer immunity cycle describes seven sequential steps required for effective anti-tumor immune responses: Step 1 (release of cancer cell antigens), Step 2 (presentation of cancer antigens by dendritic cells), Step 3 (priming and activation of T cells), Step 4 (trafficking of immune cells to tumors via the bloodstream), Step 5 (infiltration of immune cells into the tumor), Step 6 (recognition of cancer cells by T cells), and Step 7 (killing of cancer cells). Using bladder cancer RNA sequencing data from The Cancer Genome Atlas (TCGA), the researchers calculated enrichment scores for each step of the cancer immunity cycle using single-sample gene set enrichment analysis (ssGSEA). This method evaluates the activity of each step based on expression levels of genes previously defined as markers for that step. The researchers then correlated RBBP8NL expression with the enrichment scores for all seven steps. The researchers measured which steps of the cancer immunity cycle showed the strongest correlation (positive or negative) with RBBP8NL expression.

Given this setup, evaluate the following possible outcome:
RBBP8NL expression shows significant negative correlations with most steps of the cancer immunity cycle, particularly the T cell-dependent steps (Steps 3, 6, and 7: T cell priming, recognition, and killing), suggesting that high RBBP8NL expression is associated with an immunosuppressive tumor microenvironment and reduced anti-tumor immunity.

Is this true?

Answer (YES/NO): NO